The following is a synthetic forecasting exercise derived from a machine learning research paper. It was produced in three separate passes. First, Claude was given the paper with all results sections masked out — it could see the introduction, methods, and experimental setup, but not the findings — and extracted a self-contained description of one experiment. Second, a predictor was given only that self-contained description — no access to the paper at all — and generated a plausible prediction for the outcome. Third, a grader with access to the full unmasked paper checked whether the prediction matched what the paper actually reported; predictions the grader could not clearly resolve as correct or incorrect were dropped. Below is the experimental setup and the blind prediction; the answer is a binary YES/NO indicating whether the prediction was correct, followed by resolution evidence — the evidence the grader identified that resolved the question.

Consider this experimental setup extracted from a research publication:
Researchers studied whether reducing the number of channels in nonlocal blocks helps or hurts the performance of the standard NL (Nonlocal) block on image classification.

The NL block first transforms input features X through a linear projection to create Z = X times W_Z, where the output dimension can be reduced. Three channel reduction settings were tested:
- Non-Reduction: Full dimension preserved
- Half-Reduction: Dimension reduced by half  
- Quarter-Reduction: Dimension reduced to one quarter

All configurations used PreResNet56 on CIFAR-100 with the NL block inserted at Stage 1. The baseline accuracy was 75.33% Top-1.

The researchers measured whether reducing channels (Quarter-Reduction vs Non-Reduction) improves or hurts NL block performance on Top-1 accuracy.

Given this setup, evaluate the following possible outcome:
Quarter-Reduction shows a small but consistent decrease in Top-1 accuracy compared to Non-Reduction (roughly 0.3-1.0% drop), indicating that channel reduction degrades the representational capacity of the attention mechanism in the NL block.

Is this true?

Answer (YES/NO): NO